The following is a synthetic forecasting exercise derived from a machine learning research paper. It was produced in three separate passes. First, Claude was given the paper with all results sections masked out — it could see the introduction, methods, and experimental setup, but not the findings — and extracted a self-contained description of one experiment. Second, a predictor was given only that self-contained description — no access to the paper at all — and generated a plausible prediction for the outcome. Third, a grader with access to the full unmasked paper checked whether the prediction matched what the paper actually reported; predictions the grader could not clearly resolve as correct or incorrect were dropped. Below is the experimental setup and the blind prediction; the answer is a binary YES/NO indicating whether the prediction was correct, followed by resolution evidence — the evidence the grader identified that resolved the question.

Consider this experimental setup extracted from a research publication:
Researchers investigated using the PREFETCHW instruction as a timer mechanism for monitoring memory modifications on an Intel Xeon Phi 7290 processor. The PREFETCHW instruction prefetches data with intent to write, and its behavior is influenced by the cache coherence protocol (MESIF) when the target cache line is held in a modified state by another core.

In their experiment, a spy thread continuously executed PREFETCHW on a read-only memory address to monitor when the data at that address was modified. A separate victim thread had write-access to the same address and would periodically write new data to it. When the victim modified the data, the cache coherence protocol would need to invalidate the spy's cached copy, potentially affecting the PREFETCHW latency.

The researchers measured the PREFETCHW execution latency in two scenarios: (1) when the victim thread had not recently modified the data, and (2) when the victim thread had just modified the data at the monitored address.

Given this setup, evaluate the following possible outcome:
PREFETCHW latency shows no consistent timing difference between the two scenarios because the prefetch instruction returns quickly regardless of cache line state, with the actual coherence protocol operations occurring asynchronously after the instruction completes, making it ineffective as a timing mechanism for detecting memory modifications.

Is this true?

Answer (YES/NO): NO